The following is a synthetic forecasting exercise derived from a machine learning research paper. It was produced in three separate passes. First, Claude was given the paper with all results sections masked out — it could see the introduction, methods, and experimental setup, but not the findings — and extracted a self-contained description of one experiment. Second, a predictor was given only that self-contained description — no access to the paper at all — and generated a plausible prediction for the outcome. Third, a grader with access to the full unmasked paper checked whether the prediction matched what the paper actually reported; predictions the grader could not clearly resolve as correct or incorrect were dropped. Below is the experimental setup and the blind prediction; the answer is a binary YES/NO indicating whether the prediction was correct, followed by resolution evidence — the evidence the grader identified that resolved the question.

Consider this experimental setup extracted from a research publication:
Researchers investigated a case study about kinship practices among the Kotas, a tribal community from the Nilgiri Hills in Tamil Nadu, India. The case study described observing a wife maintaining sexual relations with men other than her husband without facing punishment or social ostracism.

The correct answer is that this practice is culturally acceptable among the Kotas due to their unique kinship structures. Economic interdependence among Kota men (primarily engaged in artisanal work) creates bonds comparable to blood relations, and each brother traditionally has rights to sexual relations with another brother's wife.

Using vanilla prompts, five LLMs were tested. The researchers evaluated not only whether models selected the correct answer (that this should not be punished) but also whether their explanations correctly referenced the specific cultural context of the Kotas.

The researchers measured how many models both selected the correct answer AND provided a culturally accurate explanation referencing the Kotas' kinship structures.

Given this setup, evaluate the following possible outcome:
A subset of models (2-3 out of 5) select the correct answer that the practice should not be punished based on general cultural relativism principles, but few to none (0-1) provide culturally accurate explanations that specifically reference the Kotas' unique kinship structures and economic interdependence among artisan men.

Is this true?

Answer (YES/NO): YES